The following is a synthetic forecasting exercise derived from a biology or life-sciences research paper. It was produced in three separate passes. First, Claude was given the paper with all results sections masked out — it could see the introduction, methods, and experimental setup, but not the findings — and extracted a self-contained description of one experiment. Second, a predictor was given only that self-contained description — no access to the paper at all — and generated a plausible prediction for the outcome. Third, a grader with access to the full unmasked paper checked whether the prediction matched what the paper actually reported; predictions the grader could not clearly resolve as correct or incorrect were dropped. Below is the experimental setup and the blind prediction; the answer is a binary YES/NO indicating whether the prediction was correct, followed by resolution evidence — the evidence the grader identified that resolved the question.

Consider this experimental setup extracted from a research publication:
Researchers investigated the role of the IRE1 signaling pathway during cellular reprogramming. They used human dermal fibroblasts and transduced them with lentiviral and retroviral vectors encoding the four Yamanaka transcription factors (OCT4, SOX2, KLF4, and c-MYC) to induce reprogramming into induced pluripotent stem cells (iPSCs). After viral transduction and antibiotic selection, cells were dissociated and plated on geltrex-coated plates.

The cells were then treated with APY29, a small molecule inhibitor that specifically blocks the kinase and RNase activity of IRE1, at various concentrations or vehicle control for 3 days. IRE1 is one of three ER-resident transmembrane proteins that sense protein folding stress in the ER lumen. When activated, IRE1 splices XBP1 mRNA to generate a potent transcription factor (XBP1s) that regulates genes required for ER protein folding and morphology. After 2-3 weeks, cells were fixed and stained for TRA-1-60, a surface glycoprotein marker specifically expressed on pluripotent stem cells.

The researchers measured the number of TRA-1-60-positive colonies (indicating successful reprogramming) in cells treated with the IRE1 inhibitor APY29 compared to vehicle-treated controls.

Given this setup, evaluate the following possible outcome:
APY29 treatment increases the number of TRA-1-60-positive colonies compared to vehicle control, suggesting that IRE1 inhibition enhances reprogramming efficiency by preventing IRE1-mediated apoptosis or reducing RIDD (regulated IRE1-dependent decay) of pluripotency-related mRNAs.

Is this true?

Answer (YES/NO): NO